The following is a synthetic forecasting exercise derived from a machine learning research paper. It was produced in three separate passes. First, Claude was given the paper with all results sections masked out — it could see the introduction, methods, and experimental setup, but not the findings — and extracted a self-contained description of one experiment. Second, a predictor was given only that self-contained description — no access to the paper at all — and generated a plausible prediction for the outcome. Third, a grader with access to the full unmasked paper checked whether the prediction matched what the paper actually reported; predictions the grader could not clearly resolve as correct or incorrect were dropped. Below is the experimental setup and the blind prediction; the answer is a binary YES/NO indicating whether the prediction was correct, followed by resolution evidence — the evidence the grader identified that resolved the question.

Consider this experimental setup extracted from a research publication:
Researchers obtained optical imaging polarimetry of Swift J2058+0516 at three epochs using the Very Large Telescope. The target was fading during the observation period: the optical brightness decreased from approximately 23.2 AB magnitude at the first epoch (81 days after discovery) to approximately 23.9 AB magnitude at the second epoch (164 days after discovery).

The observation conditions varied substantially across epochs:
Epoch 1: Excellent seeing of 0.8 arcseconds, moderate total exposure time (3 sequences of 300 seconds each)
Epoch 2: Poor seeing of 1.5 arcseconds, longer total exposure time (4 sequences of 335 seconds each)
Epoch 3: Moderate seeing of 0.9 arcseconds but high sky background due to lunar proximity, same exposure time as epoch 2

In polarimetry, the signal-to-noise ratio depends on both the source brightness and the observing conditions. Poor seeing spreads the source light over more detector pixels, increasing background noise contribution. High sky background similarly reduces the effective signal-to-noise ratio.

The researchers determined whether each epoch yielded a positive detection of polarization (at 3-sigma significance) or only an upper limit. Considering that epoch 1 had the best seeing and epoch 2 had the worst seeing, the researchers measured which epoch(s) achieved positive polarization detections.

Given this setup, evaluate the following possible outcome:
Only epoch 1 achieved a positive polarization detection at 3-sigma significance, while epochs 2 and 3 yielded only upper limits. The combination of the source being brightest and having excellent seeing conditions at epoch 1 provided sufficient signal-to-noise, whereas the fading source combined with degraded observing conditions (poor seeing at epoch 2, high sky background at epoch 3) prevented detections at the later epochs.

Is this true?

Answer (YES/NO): NO